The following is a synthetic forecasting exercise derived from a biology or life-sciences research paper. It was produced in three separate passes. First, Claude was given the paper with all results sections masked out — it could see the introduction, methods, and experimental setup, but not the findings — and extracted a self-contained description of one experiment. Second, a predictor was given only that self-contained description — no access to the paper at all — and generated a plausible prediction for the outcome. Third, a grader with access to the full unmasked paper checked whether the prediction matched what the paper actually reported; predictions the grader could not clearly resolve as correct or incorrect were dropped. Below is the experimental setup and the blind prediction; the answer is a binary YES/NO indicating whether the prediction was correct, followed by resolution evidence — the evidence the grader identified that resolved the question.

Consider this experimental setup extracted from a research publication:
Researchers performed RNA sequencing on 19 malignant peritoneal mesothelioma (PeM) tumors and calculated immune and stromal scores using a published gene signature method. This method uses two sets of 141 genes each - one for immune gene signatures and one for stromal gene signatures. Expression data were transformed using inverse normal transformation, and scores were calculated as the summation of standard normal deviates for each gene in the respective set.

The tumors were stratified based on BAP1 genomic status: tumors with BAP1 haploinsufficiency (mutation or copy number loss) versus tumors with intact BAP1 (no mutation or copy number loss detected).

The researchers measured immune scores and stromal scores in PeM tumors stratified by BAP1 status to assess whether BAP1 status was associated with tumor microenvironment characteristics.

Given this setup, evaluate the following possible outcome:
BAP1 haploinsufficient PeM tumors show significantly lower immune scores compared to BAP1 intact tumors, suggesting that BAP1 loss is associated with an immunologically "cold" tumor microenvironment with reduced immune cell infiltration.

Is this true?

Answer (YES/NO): NO